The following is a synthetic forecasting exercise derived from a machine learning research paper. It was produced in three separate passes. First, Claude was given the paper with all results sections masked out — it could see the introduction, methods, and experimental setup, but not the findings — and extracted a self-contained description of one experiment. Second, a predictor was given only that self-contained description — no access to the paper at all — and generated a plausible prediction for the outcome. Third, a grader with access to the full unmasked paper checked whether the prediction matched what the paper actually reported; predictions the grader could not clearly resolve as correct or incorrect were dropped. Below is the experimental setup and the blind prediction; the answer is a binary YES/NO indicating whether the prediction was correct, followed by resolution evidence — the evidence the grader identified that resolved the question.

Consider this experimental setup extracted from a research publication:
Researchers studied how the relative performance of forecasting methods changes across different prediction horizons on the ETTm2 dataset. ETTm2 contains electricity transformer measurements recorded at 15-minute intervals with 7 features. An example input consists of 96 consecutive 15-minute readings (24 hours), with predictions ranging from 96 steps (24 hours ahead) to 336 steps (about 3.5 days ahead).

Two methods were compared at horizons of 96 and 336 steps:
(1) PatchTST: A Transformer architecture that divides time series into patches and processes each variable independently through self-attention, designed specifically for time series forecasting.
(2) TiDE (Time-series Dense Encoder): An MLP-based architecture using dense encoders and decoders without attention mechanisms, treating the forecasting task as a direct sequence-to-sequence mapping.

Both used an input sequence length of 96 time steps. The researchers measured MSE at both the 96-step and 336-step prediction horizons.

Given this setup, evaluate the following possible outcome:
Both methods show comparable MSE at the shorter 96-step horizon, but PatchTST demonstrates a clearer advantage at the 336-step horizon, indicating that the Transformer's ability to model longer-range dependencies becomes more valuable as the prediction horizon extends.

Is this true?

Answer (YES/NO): NO